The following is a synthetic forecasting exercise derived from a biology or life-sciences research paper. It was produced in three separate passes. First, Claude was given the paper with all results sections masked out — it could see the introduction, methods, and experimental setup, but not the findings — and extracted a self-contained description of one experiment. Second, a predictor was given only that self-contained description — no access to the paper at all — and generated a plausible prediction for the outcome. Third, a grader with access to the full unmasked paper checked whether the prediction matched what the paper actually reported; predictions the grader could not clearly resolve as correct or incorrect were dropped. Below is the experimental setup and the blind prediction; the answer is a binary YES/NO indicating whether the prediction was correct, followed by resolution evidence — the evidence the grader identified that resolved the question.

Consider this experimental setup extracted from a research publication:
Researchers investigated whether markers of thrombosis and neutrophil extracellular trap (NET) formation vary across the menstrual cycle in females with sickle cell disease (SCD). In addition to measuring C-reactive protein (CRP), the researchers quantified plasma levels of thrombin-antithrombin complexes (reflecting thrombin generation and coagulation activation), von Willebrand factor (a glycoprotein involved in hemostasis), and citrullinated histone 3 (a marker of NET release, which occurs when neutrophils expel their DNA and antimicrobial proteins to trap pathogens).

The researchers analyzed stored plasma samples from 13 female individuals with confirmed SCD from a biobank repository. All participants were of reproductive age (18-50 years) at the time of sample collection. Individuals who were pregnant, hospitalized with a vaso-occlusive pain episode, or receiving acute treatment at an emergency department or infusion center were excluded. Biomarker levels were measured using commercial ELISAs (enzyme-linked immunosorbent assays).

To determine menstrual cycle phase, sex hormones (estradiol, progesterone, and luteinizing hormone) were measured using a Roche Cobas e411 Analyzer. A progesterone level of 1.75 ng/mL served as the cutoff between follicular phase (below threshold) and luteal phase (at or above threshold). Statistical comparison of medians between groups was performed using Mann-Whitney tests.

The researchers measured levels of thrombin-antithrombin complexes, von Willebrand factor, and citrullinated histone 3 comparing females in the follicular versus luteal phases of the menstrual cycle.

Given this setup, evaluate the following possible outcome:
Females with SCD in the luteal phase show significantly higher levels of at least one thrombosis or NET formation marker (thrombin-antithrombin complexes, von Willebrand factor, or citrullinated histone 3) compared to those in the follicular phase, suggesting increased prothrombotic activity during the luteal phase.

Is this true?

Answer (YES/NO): NO